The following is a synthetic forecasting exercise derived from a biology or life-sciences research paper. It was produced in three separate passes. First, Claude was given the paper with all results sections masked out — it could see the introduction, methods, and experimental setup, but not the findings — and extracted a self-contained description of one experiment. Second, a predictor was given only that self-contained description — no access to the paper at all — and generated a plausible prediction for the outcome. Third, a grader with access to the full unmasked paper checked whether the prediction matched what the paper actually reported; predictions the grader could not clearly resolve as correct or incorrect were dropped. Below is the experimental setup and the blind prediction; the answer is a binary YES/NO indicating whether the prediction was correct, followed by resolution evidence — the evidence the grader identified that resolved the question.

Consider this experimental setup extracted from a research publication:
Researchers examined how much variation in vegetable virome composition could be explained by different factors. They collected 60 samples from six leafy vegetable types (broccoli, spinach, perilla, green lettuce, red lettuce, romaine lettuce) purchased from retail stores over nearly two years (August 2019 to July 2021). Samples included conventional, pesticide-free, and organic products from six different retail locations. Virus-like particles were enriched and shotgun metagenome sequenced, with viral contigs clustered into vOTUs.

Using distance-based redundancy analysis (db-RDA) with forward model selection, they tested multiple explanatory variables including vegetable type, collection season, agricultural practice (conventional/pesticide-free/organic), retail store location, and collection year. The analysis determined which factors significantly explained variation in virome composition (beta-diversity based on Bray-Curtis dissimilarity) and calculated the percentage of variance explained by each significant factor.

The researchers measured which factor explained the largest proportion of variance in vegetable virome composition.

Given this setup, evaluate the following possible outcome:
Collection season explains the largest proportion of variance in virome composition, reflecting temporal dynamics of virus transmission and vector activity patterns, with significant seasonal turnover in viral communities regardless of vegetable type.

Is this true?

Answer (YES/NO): NO